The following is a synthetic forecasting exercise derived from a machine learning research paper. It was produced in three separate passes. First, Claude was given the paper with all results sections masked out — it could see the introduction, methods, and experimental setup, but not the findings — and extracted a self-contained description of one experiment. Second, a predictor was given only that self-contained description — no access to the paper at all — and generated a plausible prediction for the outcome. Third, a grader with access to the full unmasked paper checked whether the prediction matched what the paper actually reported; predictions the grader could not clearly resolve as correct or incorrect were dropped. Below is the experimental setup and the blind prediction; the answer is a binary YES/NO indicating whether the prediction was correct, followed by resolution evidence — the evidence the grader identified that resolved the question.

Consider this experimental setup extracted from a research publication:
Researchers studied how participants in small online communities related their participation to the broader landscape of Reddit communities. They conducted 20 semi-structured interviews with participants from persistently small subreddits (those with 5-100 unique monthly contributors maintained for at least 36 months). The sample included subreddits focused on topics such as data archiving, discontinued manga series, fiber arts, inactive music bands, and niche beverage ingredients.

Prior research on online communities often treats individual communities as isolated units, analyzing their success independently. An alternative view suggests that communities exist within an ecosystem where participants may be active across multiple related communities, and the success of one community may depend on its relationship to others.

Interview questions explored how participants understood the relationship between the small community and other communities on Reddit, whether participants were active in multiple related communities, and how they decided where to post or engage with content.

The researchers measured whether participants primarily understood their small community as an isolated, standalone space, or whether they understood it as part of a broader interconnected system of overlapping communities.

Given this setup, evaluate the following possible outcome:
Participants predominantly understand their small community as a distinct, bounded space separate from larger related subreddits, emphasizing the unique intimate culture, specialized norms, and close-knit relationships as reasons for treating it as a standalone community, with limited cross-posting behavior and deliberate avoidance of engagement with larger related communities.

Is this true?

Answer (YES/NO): NO